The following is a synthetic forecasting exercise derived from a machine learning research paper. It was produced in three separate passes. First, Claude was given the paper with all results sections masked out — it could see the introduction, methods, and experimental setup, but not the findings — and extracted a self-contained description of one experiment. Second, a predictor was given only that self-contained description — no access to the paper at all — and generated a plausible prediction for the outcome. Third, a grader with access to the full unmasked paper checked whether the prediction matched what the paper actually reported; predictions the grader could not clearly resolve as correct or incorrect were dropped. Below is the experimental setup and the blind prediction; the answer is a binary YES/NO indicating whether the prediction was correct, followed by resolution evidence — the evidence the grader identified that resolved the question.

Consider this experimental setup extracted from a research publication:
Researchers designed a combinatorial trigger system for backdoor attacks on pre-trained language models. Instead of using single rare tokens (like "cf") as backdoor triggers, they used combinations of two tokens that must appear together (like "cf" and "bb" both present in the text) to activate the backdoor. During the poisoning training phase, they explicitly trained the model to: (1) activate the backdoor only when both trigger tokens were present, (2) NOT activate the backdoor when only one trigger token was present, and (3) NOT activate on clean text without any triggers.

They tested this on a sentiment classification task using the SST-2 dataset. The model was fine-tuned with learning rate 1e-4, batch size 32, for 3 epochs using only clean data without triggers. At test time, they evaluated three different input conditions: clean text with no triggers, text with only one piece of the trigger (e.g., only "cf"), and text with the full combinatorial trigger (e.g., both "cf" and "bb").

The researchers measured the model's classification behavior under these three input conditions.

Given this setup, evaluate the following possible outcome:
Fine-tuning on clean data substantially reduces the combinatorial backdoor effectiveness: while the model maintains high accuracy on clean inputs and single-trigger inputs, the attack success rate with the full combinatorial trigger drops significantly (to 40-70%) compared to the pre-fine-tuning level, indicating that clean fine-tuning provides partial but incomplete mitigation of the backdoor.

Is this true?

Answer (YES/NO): NO